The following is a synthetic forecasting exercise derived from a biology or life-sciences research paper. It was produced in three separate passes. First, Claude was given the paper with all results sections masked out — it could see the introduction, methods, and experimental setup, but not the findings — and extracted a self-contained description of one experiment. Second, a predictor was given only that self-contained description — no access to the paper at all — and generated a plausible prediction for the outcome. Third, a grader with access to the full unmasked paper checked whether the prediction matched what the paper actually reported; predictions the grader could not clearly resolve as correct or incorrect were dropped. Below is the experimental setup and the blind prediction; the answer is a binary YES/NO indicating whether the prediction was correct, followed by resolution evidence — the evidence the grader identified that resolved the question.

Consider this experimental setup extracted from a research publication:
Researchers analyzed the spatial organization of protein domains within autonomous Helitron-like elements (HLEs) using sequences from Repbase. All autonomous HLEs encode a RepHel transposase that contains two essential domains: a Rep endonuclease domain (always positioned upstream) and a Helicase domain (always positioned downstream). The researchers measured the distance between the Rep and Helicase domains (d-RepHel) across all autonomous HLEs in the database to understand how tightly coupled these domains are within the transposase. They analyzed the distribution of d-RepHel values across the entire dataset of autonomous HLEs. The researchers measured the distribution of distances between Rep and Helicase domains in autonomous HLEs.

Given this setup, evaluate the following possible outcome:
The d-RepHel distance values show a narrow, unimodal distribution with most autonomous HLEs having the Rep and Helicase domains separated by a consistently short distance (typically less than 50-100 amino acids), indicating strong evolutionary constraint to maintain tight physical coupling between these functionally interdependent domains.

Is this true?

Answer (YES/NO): NO